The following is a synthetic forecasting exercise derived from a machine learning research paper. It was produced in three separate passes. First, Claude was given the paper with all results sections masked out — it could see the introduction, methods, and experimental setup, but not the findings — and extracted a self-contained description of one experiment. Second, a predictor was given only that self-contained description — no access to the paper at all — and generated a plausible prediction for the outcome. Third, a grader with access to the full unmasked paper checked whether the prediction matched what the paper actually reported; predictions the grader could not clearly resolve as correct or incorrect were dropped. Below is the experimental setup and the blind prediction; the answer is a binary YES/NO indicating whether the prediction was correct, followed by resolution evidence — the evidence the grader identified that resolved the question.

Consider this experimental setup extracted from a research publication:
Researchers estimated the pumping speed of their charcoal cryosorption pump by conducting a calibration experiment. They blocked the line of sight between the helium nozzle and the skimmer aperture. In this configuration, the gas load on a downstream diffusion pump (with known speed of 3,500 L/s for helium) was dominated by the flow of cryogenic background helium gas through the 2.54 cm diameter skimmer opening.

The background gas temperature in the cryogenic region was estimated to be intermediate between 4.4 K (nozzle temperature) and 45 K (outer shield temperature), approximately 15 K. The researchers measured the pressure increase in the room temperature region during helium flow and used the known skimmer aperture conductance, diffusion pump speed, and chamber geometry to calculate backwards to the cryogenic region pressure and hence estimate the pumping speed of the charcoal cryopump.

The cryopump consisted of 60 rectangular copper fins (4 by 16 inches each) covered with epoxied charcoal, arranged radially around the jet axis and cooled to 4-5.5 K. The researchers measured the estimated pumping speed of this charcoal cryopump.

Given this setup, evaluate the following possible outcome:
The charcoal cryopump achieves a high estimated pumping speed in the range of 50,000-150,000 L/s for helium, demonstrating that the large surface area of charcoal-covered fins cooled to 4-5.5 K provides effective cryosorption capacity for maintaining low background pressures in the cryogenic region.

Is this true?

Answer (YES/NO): NO